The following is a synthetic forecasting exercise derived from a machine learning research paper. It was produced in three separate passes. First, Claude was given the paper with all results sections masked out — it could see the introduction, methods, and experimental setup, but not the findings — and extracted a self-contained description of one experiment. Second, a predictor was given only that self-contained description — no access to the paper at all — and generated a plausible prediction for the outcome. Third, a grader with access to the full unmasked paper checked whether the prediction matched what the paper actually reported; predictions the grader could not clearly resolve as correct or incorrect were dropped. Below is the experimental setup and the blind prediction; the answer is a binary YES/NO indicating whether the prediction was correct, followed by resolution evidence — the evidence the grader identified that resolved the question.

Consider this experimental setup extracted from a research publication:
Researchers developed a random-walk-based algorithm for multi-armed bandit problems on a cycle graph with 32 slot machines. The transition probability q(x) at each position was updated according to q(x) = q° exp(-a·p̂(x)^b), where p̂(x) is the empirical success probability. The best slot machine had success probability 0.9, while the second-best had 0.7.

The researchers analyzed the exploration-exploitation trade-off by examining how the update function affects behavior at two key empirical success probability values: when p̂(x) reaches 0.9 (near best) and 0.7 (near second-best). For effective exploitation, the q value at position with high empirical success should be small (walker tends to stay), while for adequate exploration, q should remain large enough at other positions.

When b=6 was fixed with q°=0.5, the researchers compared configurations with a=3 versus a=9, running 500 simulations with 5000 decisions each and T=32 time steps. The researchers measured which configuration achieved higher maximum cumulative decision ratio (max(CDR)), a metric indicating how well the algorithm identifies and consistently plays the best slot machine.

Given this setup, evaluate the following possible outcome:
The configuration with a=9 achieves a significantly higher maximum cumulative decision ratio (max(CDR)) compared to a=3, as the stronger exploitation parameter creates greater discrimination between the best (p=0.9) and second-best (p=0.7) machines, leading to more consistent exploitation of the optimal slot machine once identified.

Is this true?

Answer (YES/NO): YES